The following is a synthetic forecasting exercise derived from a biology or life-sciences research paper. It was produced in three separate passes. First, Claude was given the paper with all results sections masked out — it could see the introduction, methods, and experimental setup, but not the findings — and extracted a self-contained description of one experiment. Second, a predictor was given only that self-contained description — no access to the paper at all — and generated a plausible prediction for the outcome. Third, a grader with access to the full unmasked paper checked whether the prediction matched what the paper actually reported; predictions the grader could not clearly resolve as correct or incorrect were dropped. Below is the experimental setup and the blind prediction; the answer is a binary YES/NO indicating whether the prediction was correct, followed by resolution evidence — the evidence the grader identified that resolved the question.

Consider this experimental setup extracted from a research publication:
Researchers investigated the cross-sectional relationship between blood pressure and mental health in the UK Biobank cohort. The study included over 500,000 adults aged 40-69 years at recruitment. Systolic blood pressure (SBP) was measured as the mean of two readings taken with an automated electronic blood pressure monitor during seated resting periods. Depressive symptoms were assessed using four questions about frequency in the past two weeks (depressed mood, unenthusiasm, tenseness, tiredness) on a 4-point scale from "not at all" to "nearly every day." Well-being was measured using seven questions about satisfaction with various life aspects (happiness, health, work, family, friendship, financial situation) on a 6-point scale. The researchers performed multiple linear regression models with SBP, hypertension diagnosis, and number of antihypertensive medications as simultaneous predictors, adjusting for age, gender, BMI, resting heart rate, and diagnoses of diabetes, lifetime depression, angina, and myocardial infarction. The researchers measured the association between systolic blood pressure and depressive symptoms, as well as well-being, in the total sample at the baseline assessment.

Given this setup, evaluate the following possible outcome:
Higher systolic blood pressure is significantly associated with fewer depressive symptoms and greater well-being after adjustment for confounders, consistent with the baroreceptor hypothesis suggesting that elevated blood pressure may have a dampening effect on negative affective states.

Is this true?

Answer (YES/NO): YES